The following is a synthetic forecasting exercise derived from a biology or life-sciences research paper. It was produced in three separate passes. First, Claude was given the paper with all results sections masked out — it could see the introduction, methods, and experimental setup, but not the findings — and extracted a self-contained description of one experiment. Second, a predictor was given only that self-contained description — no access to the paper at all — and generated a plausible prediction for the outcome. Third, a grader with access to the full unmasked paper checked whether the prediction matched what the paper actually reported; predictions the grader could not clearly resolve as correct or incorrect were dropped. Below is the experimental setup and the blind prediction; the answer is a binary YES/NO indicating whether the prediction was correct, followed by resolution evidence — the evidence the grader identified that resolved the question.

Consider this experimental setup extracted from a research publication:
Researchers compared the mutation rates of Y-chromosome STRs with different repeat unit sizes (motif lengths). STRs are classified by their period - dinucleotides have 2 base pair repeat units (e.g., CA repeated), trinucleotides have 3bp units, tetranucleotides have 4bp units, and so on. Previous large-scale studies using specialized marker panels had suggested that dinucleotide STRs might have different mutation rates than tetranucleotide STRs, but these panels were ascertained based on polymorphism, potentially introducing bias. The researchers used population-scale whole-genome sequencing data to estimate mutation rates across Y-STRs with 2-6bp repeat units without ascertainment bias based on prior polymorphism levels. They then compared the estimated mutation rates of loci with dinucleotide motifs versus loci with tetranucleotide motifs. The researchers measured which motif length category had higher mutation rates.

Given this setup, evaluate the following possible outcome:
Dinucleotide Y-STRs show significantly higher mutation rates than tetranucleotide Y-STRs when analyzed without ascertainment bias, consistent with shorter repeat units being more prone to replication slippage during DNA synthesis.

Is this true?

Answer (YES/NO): NO